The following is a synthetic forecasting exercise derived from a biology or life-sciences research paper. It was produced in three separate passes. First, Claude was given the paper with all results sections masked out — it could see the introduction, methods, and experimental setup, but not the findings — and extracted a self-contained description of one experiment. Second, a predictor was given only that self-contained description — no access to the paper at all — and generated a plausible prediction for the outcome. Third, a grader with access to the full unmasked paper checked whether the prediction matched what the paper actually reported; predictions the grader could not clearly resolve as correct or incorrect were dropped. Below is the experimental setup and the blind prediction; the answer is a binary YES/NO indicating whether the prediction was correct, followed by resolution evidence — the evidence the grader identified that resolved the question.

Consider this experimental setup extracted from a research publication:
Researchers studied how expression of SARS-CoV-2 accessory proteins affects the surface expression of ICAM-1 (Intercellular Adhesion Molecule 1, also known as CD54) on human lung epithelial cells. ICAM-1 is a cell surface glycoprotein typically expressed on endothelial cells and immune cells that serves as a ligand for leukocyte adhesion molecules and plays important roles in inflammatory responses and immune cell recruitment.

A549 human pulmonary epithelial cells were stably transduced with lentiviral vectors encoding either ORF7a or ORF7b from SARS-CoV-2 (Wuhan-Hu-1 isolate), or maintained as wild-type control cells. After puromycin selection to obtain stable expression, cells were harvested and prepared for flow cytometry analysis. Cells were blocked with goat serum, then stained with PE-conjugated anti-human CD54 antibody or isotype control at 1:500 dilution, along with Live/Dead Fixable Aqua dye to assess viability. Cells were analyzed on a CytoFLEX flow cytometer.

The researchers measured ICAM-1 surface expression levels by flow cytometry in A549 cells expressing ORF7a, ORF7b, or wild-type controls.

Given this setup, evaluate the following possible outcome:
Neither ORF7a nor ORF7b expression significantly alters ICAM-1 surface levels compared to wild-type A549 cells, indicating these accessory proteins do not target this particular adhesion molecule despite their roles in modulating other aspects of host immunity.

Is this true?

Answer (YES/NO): NO